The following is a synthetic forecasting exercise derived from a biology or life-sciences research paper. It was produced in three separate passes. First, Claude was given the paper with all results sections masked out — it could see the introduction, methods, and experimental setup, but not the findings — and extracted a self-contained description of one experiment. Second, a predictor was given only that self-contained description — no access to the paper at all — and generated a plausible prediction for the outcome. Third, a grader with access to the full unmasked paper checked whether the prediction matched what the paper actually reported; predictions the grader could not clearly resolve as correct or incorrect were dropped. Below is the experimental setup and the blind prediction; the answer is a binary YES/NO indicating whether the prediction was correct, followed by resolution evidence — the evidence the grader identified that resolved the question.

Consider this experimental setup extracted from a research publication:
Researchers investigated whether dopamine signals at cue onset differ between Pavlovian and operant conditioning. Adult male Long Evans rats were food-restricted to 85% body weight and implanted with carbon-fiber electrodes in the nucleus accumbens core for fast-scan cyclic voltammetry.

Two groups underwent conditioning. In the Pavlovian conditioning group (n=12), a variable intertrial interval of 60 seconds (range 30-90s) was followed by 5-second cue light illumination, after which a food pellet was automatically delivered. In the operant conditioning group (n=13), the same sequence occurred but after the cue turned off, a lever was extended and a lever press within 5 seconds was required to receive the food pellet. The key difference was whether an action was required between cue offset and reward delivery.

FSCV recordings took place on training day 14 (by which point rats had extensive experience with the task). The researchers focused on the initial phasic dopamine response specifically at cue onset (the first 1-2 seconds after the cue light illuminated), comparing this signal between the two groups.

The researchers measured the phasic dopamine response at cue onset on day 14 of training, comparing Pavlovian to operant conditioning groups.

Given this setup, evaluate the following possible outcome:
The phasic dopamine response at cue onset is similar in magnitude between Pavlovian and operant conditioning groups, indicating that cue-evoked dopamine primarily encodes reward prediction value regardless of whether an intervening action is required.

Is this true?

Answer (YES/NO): YES